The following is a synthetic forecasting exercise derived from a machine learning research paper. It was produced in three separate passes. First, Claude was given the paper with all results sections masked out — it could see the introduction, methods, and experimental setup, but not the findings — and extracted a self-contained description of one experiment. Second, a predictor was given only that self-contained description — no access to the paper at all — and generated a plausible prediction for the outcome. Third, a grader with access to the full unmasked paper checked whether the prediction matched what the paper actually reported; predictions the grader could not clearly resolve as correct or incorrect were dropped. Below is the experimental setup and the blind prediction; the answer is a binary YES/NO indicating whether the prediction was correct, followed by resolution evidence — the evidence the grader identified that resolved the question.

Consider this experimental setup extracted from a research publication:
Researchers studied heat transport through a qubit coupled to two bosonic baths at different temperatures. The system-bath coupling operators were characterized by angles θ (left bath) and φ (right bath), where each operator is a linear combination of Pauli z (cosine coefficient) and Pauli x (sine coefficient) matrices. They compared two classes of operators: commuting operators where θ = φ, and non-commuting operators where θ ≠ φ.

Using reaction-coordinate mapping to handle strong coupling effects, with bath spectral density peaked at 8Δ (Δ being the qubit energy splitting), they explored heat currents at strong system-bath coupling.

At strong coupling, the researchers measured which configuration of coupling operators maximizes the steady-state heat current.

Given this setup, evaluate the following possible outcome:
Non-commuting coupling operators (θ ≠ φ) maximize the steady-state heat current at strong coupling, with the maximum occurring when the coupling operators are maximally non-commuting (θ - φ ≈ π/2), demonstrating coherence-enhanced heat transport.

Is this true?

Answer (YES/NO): YES